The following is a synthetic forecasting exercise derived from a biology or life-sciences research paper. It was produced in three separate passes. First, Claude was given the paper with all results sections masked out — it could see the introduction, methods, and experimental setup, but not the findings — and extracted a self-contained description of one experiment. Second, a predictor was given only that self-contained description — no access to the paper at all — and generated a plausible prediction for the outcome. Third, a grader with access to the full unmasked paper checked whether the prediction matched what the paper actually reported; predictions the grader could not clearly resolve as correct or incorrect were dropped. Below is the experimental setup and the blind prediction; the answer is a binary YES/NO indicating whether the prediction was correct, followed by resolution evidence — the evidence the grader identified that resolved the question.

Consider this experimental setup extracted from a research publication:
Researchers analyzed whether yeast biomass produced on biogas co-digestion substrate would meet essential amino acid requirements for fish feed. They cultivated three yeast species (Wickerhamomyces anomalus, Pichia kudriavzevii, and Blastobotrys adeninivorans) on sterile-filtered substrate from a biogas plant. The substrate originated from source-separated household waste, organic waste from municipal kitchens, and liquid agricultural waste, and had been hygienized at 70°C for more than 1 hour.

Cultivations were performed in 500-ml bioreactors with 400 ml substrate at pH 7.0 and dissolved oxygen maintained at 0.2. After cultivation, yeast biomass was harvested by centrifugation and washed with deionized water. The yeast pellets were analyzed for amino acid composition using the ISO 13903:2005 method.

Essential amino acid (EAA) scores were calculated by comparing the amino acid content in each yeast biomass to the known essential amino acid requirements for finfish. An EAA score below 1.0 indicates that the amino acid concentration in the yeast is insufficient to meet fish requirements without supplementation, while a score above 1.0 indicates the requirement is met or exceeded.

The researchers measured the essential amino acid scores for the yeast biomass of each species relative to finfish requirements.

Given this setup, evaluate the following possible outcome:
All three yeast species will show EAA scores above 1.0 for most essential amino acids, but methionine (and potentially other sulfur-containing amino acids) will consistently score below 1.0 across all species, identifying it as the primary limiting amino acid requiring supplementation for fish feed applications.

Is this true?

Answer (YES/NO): NO